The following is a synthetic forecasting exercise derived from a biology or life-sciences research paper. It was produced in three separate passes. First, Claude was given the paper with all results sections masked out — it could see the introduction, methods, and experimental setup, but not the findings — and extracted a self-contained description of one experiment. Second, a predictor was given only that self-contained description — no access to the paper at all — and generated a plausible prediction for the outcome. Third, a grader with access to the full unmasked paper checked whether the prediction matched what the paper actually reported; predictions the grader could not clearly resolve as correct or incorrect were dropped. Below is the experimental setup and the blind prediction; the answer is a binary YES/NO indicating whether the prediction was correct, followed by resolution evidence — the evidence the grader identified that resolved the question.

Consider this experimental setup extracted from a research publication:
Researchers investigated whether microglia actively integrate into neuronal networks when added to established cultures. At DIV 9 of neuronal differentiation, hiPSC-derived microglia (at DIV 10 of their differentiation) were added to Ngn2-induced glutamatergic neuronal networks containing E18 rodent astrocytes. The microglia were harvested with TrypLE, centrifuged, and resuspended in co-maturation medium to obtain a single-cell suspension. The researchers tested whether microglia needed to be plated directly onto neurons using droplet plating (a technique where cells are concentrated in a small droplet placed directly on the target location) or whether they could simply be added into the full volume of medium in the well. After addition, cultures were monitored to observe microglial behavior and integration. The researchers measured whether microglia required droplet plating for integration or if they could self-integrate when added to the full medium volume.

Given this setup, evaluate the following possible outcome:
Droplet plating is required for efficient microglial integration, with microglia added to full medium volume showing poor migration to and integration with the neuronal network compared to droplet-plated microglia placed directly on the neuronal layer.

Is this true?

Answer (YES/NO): NO